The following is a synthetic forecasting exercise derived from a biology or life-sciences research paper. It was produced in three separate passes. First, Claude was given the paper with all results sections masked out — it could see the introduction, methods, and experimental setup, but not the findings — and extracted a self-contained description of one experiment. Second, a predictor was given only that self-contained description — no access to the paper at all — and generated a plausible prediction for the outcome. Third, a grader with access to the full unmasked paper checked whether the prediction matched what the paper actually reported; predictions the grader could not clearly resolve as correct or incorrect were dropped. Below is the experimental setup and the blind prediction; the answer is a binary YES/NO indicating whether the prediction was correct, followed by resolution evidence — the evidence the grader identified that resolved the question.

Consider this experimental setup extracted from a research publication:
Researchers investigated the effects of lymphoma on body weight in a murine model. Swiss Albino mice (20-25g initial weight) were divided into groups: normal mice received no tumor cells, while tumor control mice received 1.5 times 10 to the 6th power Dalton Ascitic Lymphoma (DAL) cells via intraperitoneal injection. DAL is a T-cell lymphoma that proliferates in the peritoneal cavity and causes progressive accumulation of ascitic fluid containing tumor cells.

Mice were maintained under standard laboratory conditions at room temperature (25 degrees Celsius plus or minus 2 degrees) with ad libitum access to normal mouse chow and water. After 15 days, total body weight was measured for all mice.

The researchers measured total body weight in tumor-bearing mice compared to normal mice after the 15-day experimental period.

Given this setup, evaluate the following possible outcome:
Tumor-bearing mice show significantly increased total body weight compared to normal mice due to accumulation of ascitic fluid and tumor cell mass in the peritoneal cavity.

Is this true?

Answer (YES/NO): YES